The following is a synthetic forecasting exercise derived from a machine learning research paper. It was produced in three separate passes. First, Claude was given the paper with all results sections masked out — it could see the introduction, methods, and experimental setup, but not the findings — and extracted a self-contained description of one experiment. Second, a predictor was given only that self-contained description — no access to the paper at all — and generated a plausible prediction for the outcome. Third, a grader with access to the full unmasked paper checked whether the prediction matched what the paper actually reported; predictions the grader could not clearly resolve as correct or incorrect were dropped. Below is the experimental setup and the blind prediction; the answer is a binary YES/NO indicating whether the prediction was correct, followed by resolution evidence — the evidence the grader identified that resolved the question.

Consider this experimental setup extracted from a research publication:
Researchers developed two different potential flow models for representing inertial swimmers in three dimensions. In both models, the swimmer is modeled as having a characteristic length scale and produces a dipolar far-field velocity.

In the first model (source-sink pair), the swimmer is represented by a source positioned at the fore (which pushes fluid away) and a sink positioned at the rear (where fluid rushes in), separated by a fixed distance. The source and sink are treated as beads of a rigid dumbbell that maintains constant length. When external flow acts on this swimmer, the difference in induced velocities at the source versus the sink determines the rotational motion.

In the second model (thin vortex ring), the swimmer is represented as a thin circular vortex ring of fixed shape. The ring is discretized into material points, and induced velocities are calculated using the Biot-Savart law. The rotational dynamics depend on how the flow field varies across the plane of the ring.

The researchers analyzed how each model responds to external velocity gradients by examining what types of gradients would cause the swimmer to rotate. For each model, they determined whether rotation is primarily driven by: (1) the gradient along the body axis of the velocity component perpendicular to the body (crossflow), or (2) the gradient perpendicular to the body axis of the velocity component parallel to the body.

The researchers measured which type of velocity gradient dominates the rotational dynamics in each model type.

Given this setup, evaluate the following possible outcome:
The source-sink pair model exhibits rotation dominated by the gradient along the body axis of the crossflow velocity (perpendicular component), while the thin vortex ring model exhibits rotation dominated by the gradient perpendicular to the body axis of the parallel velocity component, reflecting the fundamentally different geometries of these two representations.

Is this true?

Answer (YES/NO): YES